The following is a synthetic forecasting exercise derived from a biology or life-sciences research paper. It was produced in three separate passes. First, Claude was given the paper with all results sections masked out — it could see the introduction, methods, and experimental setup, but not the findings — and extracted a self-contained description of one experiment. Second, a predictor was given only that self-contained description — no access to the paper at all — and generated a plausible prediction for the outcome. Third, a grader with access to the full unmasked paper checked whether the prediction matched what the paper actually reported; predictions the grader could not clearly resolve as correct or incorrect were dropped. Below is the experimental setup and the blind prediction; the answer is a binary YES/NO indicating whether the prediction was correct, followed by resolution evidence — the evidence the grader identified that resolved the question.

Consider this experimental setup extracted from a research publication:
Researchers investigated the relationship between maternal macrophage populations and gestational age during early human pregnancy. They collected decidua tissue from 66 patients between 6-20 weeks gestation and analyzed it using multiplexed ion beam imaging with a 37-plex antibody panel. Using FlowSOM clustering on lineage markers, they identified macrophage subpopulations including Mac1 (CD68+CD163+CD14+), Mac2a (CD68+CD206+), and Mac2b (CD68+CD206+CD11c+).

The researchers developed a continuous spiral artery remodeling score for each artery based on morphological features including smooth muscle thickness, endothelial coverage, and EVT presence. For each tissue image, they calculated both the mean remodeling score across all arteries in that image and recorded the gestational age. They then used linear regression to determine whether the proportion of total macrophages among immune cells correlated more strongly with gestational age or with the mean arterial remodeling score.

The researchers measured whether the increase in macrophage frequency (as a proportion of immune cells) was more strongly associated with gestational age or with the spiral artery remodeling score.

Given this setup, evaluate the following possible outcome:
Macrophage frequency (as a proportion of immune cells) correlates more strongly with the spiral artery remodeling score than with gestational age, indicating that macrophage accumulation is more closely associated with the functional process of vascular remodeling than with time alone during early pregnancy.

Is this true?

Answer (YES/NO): NO